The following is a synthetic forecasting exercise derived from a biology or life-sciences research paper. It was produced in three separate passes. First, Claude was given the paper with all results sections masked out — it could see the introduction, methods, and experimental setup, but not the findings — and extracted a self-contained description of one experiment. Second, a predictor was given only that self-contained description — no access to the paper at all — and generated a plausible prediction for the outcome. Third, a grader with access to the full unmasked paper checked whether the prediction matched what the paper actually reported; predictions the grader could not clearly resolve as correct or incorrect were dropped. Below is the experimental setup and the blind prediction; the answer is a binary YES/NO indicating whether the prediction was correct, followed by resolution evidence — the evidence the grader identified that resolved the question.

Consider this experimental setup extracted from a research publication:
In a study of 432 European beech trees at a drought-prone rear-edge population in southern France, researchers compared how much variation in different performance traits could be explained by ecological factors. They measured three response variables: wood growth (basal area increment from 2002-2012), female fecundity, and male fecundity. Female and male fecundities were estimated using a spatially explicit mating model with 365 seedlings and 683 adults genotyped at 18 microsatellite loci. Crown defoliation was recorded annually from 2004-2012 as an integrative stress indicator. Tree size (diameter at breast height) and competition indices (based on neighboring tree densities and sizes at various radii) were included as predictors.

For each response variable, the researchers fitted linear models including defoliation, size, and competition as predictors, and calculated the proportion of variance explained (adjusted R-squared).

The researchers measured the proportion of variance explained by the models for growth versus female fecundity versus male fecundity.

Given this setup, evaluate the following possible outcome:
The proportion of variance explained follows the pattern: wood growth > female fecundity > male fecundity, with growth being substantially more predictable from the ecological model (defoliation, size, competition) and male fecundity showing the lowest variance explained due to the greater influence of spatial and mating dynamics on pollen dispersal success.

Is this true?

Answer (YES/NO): YES